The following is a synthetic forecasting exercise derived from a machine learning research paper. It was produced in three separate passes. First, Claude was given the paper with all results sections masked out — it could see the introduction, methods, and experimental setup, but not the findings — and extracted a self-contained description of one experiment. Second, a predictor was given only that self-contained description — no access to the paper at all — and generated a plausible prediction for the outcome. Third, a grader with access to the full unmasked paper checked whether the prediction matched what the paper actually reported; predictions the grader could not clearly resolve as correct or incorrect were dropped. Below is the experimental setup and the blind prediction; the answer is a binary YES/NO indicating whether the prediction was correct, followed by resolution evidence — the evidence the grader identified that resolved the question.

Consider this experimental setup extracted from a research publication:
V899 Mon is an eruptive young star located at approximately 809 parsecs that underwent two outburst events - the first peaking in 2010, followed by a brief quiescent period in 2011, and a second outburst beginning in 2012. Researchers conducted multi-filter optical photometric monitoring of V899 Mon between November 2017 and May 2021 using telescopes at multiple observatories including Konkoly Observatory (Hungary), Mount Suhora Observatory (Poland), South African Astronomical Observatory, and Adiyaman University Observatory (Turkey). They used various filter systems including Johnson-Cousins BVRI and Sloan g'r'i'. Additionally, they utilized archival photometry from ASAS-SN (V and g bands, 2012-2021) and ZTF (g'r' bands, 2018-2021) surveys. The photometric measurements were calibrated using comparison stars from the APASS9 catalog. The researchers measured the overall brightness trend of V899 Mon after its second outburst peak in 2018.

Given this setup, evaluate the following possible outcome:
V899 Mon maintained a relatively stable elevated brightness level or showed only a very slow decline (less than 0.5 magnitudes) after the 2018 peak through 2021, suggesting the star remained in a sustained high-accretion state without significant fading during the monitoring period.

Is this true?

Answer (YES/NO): NO